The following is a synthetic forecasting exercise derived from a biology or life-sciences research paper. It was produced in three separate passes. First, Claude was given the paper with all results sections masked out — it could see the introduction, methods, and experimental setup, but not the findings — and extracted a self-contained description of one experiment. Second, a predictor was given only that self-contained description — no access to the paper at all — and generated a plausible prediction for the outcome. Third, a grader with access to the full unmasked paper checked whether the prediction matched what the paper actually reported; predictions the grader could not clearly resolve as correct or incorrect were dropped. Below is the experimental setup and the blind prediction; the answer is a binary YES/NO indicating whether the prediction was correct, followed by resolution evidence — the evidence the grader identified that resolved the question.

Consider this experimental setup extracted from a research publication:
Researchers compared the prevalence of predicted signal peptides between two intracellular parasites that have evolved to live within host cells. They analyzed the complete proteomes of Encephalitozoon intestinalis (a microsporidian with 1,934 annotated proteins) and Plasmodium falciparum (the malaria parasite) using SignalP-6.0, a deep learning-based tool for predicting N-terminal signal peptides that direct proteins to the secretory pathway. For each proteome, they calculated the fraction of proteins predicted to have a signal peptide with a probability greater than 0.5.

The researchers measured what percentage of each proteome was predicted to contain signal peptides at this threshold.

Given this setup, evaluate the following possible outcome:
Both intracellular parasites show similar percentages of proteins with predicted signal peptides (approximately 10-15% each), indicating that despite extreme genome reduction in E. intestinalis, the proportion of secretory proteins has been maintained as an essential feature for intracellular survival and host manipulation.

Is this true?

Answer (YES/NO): NO